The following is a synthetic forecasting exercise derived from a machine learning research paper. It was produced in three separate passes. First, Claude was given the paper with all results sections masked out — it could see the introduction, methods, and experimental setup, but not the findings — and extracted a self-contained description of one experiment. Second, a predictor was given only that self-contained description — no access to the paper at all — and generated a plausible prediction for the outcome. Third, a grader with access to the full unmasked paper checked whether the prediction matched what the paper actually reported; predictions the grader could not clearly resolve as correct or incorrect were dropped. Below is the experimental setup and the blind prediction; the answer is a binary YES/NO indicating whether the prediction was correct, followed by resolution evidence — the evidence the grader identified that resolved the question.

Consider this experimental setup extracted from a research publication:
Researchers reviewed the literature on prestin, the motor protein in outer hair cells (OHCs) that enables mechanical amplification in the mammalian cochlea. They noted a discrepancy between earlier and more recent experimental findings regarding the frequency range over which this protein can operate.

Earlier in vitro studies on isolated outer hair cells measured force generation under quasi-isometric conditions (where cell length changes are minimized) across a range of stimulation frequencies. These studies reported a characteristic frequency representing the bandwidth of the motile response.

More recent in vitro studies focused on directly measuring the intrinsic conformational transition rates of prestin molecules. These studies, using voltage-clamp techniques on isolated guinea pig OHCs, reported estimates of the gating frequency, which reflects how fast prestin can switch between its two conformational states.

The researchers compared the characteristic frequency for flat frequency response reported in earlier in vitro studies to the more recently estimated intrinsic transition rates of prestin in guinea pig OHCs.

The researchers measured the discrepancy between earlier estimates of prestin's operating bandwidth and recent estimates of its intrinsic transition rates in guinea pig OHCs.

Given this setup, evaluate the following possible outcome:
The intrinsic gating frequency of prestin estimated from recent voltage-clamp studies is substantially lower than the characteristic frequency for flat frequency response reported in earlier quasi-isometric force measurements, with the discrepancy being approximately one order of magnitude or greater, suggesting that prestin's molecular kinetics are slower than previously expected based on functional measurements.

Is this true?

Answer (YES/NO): YES